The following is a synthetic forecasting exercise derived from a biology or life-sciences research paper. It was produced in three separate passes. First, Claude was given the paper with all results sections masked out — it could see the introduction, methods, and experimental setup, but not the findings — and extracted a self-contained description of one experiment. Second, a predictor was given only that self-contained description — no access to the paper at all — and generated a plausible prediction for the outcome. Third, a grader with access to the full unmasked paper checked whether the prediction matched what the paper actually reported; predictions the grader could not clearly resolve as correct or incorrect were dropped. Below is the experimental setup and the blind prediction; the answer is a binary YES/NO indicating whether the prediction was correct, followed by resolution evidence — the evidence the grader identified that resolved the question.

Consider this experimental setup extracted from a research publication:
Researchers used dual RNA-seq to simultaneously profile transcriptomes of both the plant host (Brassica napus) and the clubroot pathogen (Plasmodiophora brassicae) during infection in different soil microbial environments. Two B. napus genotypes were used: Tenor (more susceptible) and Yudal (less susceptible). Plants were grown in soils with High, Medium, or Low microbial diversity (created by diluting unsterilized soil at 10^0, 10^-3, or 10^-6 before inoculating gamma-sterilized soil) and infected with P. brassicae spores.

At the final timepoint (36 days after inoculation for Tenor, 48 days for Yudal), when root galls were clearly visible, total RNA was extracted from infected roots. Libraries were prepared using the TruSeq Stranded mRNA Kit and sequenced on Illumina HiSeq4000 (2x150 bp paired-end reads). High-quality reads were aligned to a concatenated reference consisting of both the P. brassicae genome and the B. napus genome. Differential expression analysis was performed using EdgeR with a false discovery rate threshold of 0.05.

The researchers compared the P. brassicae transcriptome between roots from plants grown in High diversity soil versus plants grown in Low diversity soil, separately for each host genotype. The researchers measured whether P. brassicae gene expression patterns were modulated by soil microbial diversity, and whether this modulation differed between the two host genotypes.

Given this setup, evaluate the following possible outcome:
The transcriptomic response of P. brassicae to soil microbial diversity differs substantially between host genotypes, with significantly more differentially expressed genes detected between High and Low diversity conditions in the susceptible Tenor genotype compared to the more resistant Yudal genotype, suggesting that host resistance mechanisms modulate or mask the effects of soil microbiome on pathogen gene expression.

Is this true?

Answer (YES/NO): YES